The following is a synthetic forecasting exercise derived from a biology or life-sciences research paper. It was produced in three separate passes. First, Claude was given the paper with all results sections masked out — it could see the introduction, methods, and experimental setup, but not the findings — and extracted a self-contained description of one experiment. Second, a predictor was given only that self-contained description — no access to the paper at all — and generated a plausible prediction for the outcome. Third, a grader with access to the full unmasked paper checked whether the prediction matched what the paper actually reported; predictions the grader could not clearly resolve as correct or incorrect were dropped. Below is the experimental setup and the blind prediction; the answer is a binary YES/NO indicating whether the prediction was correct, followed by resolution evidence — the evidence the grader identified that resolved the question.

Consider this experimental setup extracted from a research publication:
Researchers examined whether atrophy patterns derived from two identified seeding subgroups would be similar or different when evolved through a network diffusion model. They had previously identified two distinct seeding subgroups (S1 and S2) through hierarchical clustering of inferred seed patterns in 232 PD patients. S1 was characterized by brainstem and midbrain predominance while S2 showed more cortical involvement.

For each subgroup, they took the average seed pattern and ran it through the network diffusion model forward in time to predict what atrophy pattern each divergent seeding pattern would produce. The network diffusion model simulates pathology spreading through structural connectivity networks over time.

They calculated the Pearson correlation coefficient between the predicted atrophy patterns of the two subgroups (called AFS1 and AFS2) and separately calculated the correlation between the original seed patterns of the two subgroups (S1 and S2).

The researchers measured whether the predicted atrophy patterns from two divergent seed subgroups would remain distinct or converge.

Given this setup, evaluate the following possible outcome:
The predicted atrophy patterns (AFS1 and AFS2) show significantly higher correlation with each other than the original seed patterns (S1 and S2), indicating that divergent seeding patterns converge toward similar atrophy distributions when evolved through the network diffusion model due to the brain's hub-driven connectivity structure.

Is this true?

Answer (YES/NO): YES